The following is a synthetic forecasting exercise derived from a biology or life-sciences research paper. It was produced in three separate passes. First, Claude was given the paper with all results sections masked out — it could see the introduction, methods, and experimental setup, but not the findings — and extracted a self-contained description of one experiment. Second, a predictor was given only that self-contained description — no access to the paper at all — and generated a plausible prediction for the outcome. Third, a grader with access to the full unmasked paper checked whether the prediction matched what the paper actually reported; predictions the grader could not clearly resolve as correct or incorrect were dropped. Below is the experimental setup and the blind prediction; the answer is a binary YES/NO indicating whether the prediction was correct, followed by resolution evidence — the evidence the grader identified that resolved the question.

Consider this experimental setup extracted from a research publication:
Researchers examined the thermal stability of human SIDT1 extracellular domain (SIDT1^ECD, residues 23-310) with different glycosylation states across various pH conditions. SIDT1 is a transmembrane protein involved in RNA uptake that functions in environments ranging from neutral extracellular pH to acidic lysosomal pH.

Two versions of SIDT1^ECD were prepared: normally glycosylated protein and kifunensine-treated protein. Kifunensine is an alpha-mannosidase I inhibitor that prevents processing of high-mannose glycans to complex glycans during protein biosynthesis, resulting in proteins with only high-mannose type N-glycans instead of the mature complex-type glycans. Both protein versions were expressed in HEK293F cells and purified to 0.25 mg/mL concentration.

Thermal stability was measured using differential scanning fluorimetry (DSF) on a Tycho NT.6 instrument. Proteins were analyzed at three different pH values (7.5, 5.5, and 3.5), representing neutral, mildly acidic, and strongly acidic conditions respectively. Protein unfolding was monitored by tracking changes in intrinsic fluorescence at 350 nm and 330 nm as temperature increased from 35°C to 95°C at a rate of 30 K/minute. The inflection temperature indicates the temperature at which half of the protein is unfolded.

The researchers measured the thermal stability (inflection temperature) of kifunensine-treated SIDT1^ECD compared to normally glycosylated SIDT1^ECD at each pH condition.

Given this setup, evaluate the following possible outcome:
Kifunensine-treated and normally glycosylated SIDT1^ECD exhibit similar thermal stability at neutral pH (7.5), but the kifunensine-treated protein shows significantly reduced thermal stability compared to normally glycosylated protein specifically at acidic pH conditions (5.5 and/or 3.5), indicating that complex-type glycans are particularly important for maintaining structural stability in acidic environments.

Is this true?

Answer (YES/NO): NO